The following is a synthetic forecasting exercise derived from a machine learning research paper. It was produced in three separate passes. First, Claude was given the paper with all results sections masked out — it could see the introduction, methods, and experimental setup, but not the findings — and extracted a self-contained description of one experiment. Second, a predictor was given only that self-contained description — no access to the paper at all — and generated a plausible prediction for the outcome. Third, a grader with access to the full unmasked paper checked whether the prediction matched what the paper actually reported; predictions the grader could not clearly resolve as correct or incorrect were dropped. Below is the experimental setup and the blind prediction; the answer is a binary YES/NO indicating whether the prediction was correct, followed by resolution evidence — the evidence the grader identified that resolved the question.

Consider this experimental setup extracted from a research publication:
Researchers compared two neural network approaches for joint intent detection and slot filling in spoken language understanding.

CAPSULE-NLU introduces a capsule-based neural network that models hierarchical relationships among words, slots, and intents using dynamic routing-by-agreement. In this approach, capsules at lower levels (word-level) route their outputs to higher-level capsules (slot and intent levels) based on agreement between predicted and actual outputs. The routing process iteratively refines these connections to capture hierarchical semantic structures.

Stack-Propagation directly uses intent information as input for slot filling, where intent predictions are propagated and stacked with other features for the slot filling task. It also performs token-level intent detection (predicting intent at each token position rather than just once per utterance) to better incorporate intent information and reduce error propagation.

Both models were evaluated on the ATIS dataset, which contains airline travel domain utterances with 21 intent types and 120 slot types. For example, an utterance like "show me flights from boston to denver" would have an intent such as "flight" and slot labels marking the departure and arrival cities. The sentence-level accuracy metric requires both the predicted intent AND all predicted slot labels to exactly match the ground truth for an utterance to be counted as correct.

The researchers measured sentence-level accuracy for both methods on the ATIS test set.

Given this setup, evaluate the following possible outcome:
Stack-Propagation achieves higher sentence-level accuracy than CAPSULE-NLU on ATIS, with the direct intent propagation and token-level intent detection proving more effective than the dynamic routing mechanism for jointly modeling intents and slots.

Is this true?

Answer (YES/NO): YES